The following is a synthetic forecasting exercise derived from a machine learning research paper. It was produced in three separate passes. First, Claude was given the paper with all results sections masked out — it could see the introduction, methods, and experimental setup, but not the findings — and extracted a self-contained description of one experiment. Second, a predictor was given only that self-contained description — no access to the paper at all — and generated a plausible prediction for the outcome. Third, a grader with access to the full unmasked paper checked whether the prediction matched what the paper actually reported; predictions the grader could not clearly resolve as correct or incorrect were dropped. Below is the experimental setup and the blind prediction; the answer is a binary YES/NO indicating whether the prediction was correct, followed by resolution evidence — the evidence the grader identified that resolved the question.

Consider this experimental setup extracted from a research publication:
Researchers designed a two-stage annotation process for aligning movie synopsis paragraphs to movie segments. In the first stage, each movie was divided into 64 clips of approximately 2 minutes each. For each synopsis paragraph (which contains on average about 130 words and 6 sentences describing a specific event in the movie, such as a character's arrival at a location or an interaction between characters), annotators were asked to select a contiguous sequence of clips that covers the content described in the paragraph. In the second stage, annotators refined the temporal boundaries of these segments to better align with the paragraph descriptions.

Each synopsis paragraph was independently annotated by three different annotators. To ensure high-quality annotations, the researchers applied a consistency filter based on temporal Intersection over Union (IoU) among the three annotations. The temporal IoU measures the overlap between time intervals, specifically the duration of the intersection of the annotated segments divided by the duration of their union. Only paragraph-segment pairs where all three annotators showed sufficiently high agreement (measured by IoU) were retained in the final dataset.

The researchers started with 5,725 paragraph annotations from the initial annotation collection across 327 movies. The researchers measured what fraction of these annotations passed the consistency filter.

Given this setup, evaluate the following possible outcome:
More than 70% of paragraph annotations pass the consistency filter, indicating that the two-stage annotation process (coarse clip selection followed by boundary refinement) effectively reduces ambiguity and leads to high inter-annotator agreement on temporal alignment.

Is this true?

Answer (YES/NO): YES